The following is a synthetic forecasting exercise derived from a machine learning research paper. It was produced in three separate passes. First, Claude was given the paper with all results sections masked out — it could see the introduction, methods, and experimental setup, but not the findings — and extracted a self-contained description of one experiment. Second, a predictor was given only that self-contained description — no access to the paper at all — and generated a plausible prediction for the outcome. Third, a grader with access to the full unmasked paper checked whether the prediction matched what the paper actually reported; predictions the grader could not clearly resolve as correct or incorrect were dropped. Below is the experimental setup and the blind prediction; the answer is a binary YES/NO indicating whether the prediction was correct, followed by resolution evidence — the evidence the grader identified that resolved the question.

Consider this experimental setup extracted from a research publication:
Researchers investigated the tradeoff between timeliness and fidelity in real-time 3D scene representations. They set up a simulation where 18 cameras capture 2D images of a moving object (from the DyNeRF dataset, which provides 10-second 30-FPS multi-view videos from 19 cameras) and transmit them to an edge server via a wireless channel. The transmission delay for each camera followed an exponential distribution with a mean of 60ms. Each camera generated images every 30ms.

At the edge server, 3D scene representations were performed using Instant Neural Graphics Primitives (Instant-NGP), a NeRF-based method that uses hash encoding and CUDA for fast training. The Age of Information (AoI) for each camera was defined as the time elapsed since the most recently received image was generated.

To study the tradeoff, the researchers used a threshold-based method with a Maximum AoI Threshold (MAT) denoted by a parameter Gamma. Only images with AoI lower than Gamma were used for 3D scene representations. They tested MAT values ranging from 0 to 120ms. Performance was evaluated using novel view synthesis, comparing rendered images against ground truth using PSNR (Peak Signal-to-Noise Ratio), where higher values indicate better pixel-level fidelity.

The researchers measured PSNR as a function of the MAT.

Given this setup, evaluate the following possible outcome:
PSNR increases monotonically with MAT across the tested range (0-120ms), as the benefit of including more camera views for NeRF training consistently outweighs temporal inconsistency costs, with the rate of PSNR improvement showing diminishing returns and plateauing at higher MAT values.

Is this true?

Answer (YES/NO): NO